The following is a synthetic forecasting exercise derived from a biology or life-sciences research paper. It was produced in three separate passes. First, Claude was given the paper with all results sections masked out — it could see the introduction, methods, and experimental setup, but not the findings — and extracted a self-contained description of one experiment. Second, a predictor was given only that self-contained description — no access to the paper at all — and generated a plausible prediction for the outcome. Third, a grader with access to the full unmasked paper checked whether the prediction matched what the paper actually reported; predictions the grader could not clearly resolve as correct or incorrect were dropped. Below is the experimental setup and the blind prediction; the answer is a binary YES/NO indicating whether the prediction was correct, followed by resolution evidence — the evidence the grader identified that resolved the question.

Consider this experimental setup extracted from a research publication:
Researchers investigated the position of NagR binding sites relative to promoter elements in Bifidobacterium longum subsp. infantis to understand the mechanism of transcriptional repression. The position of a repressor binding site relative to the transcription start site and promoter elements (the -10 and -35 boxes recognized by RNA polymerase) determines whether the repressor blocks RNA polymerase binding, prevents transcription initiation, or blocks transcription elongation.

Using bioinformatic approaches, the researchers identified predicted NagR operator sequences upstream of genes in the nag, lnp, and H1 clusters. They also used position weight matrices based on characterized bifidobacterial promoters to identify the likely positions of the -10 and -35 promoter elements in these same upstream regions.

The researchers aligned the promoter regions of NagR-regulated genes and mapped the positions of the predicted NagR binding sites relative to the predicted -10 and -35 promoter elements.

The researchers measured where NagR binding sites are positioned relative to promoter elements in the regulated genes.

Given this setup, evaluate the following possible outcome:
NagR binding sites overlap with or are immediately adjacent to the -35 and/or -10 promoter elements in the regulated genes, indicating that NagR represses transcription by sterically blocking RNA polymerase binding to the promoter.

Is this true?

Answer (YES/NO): YES